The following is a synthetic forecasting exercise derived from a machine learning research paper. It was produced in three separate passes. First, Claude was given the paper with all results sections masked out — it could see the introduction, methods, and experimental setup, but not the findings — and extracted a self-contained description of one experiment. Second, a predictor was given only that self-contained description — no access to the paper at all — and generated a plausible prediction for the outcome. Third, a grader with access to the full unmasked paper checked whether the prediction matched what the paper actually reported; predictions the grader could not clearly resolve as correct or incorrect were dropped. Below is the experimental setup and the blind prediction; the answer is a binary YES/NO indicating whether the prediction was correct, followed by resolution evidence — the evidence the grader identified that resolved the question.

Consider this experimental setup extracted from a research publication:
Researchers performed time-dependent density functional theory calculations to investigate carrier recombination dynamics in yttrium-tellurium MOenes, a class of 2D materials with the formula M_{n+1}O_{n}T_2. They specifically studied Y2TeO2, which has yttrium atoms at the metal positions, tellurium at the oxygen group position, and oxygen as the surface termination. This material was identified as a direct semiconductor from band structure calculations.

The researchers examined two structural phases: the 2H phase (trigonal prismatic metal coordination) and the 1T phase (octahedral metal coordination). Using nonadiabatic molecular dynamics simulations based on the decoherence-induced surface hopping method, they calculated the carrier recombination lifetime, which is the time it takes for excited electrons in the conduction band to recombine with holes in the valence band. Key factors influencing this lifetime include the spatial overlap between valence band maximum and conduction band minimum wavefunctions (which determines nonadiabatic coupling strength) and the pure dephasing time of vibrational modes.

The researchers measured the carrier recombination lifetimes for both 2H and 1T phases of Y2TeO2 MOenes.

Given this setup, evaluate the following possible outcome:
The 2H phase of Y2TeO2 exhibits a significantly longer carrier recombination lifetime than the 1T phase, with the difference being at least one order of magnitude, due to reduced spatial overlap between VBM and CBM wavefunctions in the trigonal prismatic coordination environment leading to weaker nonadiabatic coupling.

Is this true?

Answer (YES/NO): NO